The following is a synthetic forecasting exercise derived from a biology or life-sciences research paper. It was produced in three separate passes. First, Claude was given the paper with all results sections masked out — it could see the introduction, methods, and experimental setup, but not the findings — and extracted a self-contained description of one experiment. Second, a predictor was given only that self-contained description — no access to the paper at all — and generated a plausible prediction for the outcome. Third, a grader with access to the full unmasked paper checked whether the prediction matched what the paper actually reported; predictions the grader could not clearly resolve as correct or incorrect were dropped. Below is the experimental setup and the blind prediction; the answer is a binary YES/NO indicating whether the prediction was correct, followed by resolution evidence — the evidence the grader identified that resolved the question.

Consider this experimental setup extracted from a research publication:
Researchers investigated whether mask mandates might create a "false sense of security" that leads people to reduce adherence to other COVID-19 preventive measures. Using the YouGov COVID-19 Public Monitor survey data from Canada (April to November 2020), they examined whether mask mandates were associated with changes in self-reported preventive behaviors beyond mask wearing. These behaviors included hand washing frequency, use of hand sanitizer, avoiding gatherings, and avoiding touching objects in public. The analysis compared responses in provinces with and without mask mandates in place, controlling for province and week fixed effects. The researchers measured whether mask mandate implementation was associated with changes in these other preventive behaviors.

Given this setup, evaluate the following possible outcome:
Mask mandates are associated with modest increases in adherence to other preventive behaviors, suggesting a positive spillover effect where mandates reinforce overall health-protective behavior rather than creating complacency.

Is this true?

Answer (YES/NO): NO